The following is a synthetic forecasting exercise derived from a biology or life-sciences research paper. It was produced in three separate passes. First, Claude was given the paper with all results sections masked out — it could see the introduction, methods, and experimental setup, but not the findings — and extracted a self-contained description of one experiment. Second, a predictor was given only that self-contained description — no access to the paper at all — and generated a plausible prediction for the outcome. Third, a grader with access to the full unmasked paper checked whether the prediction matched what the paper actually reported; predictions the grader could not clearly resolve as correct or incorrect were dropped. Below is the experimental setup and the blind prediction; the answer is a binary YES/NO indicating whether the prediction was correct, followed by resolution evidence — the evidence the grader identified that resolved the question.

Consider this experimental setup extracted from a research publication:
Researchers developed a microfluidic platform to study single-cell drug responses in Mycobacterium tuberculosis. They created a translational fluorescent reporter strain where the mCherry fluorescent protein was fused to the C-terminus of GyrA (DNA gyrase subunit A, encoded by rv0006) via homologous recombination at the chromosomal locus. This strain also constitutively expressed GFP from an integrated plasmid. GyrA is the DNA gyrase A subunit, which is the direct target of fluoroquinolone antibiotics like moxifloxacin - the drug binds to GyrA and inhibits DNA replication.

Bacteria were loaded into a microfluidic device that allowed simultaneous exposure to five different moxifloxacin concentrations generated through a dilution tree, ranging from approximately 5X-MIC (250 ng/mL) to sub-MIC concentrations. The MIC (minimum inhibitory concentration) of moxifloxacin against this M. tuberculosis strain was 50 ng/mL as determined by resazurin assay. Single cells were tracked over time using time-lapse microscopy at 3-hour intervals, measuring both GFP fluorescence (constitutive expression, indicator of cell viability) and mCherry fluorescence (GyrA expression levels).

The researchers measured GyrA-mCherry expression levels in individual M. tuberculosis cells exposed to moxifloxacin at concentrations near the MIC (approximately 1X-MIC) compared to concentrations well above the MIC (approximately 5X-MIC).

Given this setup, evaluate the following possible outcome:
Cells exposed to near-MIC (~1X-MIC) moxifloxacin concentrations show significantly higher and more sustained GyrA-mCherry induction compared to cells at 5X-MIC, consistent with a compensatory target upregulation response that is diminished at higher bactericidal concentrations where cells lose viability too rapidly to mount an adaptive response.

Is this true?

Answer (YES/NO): YES